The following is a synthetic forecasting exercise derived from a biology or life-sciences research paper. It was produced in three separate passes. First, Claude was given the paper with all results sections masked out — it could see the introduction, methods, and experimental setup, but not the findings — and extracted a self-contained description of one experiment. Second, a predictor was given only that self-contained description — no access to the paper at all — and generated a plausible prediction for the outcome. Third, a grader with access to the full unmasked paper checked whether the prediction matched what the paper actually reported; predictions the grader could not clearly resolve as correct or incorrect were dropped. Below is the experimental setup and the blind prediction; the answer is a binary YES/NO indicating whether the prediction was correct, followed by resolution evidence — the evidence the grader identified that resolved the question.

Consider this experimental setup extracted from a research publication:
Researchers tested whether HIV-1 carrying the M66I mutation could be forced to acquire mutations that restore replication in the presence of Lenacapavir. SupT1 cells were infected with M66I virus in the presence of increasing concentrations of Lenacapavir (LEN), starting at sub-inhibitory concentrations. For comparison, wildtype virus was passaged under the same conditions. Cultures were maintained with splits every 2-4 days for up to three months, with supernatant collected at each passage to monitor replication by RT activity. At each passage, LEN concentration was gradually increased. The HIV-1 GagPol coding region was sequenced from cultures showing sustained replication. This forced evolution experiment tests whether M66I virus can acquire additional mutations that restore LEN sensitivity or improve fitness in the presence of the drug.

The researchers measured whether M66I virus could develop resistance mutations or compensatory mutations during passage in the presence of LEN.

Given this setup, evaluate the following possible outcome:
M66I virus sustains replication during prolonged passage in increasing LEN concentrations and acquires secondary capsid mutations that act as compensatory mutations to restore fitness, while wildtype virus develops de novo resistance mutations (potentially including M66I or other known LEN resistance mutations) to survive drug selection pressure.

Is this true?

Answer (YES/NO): NO